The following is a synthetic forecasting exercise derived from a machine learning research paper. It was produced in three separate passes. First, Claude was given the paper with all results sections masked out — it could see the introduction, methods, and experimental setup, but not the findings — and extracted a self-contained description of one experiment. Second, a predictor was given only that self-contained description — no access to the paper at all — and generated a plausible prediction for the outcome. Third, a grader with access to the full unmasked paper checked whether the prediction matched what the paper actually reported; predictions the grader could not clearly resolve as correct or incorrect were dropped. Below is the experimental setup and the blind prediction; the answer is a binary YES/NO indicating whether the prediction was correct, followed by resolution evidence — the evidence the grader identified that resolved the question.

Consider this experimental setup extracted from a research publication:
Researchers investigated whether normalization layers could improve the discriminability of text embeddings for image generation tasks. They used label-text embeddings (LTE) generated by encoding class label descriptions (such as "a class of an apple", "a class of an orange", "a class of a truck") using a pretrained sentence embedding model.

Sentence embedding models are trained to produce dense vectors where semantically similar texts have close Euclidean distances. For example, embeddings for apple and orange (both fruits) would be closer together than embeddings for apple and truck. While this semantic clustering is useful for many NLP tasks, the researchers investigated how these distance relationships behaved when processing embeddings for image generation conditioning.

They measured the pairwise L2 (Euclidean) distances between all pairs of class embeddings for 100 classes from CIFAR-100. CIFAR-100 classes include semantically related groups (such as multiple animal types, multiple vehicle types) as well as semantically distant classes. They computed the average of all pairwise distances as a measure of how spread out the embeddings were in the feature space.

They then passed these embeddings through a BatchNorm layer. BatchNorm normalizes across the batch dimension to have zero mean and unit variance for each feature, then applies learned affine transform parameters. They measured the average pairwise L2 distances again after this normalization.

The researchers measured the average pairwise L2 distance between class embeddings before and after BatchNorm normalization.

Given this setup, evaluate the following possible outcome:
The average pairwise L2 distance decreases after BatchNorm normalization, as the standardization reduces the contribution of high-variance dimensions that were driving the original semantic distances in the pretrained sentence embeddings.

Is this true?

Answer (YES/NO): NO